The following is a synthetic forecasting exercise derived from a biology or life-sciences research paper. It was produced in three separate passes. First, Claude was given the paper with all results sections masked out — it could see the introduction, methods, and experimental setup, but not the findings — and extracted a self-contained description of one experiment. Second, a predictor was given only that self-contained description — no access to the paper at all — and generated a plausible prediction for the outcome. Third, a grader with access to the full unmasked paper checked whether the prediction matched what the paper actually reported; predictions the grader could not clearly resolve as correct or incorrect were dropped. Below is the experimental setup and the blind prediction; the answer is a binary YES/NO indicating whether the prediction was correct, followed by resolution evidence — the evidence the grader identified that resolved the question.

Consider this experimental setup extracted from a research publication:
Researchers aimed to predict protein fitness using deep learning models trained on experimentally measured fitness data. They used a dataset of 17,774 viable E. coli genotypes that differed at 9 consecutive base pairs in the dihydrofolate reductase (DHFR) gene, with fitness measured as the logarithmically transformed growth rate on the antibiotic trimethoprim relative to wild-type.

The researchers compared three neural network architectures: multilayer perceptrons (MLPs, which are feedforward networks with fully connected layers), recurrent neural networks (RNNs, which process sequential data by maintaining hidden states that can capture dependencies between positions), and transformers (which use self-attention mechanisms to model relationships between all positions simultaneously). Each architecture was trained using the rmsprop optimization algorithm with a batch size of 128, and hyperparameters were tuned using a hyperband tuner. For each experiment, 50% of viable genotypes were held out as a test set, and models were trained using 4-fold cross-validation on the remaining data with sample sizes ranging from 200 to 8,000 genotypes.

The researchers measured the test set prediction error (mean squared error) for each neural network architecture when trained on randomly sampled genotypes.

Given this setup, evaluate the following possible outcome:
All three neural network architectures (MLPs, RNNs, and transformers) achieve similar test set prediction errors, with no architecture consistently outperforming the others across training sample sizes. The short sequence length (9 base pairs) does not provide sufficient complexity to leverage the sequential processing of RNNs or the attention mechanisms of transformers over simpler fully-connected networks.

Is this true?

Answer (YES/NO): NO